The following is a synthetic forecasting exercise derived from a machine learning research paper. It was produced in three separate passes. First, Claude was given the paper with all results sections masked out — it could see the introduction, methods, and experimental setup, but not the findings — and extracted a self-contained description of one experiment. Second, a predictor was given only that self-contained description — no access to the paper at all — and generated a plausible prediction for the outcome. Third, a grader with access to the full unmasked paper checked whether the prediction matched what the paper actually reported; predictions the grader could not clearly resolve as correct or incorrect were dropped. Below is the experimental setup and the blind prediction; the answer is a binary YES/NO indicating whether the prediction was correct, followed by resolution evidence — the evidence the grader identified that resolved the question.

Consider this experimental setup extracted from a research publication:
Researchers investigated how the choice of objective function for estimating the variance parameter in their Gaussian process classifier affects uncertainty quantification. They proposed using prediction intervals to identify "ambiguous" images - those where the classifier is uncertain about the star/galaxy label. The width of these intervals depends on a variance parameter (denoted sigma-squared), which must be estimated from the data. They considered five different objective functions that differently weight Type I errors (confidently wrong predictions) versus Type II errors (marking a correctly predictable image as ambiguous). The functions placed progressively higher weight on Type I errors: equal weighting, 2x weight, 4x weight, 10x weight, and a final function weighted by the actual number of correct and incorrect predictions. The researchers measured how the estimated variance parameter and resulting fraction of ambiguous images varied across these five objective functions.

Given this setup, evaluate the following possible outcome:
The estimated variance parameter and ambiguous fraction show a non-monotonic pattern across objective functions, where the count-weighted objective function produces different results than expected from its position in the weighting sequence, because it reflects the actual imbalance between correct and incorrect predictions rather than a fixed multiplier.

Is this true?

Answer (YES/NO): YES